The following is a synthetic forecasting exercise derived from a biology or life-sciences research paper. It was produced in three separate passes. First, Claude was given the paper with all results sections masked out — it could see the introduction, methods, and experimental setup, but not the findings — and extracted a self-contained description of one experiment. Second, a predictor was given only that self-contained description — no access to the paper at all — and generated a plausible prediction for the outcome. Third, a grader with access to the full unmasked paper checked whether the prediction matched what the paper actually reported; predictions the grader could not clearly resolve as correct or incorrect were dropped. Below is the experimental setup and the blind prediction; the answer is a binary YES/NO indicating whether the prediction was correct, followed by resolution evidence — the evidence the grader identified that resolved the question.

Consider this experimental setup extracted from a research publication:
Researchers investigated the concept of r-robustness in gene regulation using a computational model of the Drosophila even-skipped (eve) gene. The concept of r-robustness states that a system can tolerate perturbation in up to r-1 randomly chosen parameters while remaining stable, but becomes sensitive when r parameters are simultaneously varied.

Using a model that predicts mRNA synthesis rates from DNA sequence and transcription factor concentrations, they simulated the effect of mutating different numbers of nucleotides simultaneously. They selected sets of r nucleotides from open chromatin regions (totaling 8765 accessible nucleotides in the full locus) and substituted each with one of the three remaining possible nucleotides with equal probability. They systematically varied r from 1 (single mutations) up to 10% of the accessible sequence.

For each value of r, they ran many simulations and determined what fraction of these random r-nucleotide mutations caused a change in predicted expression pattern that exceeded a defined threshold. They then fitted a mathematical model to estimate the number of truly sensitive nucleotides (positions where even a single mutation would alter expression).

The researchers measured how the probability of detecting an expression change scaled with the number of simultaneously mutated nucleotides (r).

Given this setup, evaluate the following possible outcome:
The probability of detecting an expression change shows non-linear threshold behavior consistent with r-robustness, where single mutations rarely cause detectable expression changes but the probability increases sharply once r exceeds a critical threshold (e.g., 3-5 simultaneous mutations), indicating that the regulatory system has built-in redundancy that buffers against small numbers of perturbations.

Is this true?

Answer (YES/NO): NO